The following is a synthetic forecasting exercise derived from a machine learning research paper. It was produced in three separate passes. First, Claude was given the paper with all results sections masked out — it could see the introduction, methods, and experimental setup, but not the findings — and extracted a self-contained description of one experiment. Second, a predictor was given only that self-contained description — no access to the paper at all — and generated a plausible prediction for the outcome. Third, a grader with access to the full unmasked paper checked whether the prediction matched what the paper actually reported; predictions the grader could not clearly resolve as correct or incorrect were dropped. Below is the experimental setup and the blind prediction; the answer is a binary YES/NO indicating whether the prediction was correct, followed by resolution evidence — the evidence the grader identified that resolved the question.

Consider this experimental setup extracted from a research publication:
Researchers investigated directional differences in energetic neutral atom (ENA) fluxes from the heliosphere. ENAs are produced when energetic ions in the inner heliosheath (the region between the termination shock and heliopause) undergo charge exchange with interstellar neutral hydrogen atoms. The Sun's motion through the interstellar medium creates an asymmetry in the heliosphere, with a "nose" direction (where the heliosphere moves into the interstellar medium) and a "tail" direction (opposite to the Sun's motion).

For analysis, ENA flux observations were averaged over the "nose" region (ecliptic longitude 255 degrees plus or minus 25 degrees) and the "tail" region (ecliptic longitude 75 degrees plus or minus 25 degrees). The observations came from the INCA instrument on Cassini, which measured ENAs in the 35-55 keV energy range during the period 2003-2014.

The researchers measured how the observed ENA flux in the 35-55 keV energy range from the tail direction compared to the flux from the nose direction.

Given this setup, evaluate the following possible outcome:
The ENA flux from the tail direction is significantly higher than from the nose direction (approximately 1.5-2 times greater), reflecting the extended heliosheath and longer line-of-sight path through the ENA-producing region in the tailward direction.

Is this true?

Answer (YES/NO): NO